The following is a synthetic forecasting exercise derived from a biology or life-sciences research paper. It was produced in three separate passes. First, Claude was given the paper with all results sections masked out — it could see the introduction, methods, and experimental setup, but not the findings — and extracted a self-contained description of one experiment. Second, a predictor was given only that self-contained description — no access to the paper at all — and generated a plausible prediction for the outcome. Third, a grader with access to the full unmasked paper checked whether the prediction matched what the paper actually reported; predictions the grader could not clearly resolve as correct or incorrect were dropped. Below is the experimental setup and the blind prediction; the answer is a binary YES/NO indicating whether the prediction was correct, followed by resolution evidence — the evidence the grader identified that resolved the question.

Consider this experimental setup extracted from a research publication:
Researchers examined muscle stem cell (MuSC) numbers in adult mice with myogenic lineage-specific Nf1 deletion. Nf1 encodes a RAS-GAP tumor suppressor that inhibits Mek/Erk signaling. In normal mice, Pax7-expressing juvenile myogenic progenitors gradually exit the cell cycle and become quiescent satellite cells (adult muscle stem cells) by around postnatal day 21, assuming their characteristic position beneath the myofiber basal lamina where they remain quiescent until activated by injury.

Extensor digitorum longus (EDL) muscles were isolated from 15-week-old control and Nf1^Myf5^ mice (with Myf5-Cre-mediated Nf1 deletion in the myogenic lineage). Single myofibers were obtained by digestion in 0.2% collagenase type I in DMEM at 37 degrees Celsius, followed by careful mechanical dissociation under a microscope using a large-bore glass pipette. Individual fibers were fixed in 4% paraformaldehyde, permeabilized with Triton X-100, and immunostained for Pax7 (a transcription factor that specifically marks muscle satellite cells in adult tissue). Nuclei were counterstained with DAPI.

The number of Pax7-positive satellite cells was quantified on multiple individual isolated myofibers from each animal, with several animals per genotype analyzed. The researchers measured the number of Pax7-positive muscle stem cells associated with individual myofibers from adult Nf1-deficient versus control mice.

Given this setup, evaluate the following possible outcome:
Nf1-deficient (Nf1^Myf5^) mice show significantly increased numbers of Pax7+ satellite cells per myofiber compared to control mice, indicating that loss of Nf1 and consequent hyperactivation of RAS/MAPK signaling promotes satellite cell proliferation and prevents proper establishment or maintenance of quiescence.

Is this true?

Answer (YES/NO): NO